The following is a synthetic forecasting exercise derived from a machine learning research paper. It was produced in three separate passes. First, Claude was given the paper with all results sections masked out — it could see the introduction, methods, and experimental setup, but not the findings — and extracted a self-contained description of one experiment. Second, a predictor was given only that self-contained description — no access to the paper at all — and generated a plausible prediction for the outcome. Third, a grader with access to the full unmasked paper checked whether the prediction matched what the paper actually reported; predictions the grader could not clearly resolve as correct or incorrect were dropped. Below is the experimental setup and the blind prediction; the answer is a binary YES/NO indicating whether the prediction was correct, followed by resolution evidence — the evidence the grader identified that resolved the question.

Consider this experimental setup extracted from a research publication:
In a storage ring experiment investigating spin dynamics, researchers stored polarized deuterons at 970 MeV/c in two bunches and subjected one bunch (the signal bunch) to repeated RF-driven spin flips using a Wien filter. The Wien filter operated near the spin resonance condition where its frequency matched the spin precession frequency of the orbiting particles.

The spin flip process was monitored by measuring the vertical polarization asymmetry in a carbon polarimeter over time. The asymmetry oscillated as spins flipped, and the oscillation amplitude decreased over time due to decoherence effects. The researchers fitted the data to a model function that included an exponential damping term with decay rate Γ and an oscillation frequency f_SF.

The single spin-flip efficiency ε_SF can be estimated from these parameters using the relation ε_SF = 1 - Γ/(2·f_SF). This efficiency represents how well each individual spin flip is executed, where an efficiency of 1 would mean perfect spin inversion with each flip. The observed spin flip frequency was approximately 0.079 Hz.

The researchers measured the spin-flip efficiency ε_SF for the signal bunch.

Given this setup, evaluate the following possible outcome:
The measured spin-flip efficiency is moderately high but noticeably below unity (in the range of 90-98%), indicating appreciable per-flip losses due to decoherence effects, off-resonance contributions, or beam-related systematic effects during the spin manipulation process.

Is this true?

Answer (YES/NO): NO